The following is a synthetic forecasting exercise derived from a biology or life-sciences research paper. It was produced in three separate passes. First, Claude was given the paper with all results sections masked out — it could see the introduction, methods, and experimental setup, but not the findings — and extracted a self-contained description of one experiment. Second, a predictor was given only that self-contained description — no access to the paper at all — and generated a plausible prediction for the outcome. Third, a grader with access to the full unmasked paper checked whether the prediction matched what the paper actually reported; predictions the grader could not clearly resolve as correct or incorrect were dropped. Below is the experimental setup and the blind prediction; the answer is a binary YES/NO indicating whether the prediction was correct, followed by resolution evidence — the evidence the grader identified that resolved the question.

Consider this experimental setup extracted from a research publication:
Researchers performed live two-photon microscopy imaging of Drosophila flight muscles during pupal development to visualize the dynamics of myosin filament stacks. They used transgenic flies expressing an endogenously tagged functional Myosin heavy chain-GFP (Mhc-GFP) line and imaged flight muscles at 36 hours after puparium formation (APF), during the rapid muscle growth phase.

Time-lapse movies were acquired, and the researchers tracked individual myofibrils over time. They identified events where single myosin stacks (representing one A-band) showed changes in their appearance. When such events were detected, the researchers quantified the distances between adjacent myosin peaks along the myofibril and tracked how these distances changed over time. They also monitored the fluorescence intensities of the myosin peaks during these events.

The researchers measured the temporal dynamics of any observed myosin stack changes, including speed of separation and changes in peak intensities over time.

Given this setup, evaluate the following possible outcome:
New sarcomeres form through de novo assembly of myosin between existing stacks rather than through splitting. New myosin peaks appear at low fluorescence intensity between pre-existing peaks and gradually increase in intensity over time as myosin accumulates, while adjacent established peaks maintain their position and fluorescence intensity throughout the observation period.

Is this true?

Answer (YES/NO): NO